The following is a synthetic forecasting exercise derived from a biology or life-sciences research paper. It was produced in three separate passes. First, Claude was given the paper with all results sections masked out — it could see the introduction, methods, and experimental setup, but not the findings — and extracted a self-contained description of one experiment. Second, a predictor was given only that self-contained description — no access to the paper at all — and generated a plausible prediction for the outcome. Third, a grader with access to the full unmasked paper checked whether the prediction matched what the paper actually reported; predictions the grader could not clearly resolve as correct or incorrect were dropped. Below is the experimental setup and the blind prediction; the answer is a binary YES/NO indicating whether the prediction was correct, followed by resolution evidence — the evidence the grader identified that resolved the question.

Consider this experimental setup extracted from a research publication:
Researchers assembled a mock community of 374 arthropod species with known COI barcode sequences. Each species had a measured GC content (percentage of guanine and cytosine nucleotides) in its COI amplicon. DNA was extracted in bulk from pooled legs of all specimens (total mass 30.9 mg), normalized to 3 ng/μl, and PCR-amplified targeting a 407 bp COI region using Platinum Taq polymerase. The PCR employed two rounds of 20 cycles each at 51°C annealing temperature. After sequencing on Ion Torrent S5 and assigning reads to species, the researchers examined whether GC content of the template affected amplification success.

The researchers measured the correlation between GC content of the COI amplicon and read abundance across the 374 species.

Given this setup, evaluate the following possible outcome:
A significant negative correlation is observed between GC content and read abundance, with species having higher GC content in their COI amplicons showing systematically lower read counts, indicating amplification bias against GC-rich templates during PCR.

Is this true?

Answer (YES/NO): NO